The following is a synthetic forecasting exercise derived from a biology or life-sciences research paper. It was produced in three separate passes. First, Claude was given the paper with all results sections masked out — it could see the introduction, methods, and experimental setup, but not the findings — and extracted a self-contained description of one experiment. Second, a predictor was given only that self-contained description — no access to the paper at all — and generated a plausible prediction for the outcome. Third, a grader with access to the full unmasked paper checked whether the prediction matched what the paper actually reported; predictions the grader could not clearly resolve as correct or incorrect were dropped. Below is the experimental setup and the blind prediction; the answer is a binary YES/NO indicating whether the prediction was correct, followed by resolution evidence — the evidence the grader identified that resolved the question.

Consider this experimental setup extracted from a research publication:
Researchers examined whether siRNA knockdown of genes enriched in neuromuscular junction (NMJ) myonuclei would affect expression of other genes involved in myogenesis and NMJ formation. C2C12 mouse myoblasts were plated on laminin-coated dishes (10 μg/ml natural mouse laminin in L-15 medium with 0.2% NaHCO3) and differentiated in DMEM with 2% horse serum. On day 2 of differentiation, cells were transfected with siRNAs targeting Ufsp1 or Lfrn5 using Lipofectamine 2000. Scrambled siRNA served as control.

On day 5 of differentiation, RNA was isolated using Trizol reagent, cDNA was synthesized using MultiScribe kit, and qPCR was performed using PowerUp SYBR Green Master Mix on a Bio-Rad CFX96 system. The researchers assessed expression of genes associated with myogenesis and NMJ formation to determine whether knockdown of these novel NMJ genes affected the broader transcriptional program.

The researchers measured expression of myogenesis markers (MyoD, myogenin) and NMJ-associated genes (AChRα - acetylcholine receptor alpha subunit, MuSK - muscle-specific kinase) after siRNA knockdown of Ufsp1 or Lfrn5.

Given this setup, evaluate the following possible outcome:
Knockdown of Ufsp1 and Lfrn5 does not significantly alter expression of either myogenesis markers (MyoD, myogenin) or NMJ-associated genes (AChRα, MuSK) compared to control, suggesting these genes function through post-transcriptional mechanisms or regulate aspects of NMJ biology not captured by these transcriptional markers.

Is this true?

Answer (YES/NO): YES